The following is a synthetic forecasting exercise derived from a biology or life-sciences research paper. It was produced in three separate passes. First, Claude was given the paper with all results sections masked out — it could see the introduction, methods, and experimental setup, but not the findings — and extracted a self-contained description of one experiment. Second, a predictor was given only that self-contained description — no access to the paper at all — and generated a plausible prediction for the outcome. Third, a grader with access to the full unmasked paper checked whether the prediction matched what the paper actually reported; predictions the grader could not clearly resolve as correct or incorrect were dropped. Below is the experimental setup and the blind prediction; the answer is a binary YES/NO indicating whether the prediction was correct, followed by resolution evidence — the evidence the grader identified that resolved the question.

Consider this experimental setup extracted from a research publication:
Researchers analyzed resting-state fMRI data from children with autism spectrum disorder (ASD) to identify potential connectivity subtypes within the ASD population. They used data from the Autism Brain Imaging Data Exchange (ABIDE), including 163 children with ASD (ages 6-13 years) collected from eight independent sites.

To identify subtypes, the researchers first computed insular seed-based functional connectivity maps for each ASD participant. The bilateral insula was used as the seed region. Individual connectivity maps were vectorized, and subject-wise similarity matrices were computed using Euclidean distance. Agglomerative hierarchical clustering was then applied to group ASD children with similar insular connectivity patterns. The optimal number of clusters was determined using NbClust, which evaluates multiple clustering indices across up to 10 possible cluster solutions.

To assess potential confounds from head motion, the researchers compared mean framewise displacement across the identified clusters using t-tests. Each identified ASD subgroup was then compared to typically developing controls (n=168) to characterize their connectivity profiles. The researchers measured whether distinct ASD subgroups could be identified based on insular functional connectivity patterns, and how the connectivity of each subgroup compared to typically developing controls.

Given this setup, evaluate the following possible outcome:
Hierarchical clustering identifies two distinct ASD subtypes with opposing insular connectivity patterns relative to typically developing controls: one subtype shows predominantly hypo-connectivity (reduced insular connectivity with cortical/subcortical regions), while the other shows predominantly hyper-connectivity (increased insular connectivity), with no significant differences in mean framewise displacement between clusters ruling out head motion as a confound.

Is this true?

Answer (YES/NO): NO